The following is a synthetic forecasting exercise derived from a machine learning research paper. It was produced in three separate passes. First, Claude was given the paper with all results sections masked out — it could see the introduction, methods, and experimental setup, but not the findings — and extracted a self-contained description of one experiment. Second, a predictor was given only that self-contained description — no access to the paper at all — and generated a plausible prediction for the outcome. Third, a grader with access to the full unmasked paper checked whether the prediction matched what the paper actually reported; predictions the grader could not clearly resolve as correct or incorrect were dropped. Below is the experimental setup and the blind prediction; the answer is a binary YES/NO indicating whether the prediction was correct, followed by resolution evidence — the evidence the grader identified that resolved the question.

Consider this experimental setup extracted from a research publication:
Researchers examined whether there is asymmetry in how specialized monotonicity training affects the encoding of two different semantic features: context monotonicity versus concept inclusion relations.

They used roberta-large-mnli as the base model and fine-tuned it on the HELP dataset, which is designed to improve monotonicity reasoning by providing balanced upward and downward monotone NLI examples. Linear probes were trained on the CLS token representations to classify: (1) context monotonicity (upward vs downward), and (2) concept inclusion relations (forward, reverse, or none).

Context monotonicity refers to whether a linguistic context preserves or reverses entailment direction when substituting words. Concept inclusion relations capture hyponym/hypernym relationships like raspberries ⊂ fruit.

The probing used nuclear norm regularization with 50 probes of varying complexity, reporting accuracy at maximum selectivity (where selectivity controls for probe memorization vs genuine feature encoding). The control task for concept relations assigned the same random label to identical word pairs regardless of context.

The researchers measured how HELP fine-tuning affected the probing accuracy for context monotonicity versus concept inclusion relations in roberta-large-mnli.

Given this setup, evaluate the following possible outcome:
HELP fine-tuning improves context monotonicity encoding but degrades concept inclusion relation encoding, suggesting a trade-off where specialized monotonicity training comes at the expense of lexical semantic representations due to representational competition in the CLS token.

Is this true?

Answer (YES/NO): YES